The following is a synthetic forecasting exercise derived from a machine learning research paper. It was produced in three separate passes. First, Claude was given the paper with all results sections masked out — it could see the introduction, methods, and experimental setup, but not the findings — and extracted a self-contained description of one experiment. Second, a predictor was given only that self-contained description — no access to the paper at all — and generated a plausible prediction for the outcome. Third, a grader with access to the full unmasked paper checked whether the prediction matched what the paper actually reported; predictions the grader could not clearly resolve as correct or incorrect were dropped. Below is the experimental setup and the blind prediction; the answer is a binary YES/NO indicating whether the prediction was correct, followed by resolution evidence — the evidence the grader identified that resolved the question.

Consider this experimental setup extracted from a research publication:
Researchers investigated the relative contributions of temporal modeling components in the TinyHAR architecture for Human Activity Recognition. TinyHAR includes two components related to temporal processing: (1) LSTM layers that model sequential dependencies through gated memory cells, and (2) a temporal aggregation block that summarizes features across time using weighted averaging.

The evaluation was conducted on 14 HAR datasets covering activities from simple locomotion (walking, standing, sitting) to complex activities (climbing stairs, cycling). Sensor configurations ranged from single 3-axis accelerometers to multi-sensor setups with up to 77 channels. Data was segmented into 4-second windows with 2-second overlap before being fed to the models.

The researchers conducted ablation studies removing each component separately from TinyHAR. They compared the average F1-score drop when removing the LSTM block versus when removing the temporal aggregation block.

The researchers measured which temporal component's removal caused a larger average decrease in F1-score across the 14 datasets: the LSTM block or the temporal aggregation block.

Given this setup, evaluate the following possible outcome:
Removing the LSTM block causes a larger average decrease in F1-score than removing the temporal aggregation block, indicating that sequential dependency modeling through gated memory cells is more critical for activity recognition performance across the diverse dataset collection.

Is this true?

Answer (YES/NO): YES